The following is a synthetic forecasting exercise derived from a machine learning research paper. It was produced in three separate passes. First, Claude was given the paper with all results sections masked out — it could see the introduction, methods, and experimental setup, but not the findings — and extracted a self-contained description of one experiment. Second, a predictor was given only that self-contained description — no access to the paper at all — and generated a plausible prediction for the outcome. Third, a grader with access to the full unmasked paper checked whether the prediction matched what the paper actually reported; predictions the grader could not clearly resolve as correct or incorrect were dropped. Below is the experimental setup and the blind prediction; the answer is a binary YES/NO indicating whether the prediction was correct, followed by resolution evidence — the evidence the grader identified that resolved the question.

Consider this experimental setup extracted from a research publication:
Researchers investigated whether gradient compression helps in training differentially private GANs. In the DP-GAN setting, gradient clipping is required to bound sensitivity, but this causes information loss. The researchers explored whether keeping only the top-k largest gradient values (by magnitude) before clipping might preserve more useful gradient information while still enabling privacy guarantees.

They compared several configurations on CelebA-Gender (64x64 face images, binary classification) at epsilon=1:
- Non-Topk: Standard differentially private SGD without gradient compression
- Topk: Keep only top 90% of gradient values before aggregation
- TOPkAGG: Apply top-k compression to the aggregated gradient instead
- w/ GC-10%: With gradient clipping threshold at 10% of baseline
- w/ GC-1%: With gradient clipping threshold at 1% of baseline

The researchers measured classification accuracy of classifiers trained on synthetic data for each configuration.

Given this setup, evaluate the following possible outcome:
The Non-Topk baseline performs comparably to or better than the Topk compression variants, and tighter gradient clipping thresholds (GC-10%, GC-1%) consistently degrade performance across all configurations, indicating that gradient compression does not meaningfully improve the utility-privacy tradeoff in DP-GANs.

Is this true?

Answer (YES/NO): NO